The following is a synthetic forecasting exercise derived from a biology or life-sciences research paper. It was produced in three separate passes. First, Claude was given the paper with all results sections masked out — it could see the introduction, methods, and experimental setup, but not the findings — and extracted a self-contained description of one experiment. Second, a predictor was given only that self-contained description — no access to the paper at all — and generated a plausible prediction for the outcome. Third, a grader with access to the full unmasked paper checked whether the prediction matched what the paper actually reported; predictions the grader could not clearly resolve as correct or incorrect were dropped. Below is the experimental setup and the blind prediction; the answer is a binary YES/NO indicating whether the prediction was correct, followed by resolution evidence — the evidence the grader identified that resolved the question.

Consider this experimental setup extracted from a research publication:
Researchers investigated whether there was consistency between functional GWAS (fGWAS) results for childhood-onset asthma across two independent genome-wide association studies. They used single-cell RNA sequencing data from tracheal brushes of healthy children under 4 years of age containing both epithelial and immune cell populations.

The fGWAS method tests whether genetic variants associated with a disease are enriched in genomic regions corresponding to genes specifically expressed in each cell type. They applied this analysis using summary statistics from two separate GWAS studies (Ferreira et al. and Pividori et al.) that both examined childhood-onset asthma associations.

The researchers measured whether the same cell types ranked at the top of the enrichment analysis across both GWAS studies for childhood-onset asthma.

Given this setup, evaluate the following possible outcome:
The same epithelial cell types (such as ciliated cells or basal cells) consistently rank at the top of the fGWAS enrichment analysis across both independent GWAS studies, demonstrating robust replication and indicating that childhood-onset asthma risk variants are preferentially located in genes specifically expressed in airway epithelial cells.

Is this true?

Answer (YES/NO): NO